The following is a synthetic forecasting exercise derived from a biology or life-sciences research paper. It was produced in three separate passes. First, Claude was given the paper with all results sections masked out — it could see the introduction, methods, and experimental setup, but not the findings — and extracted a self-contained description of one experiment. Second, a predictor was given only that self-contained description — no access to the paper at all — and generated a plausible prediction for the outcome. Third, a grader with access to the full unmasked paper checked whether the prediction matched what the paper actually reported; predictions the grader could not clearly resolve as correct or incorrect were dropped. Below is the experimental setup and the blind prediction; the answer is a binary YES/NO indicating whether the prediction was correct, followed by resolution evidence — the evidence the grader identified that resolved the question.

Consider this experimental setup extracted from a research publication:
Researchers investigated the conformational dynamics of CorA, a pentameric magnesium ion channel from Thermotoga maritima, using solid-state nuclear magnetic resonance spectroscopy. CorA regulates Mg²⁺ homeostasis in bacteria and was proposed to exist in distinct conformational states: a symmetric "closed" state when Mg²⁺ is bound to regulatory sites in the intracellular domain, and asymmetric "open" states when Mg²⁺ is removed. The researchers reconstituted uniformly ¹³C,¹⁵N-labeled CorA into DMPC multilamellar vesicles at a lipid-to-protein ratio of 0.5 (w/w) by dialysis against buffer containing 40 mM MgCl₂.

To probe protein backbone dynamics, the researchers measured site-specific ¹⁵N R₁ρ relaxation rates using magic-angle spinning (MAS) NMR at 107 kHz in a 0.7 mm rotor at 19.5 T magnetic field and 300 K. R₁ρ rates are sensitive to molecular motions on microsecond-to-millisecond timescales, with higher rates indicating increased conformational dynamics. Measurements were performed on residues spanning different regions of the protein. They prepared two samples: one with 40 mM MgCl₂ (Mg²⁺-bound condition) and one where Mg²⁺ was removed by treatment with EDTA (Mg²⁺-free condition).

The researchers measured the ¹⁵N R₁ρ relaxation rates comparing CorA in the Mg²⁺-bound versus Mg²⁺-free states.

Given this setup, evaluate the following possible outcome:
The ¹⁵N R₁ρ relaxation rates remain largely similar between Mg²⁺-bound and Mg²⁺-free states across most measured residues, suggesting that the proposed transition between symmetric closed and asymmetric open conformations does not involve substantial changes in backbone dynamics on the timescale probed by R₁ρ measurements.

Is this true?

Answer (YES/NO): NO